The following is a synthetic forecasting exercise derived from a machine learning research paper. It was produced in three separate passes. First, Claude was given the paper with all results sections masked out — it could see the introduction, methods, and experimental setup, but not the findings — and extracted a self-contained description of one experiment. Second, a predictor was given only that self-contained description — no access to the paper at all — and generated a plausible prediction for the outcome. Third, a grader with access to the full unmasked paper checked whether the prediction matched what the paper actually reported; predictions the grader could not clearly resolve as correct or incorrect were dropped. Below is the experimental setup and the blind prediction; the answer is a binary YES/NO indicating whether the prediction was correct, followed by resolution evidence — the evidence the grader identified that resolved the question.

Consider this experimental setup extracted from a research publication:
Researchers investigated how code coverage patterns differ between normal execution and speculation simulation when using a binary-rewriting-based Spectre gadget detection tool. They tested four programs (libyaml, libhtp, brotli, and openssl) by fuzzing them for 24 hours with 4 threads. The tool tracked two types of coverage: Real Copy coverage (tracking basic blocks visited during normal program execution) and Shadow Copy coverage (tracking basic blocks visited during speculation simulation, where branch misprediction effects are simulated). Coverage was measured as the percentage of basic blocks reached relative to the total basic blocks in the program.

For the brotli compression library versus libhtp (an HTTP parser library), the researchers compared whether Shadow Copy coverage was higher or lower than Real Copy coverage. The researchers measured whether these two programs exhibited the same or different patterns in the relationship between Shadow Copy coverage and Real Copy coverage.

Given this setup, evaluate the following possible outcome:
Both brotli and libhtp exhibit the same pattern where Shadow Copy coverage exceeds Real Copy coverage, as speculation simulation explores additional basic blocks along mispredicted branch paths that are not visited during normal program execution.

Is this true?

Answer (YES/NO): NO